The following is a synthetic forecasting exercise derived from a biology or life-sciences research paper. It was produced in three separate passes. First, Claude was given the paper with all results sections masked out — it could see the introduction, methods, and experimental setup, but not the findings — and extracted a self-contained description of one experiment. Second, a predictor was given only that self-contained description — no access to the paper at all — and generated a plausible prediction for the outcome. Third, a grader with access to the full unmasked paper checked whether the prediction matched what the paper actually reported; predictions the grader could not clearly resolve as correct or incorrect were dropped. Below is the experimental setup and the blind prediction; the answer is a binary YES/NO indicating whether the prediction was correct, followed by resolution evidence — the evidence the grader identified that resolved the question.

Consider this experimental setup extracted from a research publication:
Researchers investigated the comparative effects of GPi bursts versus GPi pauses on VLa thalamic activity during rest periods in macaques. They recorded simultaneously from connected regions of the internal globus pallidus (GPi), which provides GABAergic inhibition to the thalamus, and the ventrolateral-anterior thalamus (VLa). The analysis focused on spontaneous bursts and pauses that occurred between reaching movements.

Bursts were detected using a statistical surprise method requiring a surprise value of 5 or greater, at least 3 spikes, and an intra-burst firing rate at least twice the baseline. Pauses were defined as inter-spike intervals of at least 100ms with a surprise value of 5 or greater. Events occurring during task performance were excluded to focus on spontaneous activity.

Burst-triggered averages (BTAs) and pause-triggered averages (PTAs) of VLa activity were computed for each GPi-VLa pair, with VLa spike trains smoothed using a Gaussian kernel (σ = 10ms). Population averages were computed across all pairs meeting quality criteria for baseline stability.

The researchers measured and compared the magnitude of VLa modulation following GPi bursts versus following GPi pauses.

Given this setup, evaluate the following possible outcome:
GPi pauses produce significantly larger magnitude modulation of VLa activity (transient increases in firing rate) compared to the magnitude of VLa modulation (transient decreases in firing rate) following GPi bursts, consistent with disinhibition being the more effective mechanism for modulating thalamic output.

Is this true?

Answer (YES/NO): NO